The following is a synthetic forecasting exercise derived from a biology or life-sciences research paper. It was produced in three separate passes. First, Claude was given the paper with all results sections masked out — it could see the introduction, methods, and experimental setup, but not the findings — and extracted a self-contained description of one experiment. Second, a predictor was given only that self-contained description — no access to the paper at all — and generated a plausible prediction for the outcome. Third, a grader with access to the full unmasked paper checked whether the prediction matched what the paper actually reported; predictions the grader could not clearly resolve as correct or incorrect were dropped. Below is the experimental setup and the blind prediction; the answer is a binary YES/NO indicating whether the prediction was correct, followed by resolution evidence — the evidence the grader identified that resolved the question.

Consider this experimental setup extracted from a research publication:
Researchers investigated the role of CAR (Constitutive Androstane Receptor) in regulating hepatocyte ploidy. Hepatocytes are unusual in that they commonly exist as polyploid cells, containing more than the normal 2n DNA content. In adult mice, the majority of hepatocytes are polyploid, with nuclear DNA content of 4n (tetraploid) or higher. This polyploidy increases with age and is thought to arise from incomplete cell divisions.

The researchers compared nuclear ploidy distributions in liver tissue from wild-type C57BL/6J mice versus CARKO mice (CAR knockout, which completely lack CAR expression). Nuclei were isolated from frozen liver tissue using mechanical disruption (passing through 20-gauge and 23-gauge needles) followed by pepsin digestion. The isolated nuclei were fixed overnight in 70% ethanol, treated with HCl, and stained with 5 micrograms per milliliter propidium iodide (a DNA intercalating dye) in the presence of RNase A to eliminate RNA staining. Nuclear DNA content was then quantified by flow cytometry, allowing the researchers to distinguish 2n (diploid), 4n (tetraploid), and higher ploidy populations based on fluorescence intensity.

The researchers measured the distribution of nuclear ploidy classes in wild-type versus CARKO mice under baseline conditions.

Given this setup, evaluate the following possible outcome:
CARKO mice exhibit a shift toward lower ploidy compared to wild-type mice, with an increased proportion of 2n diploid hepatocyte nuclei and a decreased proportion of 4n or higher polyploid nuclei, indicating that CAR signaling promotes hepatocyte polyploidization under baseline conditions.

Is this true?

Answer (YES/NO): YES